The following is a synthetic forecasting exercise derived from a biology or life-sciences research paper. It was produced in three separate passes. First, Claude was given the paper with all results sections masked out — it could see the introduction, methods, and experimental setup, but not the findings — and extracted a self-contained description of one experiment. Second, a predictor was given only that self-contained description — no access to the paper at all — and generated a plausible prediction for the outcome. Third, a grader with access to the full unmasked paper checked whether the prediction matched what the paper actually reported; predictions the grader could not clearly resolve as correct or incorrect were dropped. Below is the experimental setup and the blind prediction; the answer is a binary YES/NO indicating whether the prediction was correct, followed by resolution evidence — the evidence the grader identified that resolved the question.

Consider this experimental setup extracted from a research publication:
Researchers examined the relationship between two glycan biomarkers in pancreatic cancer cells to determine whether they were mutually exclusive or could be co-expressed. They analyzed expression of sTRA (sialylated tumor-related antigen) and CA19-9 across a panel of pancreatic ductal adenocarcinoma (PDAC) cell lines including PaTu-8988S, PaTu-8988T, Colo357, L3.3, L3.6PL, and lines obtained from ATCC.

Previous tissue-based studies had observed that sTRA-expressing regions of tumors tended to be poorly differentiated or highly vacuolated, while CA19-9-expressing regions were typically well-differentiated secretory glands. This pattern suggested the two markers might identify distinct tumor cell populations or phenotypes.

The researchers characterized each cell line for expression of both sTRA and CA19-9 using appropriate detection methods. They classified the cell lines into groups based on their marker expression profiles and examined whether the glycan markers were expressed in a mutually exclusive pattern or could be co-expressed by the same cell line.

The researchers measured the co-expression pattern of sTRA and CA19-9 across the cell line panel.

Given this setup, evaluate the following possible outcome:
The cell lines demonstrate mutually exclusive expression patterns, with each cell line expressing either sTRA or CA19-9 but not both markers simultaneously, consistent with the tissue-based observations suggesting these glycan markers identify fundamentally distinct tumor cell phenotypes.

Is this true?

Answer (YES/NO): NO